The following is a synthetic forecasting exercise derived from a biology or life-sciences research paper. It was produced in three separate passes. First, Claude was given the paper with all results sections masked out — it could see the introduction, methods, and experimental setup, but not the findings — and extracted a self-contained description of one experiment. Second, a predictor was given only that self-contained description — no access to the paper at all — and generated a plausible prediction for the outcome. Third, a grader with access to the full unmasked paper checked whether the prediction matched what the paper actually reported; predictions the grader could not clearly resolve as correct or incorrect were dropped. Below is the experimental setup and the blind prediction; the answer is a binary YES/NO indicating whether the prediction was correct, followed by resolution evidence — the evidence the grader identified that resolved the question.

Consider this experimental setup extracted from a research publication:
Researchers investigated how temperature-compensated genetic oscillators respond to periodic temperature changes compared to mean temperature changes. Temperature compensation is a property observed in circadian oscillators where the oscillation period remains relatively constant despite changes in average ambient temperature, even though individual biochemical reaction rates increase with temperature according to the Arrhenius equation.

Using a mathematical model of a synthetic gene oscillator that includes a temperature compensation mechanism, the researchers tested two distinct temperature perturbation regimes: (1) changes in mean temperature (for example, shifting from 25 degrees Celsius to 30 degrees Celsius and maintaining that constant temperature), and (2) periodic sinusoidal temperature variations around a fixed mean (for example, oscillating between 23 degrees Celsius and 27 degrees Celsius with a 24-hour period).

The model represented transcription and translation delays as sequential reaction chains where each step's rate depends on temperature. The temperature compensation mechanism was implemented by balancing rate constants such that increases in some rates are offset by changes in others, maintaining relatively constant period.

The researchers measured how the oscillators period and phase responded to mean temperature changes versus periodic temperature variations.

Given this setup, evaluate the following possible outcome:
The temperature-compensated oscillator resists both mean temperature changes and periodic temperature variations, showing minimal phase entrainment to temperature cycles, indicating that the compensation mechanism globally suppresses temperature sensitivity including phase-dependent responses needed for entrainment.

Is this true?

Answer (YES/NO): NO